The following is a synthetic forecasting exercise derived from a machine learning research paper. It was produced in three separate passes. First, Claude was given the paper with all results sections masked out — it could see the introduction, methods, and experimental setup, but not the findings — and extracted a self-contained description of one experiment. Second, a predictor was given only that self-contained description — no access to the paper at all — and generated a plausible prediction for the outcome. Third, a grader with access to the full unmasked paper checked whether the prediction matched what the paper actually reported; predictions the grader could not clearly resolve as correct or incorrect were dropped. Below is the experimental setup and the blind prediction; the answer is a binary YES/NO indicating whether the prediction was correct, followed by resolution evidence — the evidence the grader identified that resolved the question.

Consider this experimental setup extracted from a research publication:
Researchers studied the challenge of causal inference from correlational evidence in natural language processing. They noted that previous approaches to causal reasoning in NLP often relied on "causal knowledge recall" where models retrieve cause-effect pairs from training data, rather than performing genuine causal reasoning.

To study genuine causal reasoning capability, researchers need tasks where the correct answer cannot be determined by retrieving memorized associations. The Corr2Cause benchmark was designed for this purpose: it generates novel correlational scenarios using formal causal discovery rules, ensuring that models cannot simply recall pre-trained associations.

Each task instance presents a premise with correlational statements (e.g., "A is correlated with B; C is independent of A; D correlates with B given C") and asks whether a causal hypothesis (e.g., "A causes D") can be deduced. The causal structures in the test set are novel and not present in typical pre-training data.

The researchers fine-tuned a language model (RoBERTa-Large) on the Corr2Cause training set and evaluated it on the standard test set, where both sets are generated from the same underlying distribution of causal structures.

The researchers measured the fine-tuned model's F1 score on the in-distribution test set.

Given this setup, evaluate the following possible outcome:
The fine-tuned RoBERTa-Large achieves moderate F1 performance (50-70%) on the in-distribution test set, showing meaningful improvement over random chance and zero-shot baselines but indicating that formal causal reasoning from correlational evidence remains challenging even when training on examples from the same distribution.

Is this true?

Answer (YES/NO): NO